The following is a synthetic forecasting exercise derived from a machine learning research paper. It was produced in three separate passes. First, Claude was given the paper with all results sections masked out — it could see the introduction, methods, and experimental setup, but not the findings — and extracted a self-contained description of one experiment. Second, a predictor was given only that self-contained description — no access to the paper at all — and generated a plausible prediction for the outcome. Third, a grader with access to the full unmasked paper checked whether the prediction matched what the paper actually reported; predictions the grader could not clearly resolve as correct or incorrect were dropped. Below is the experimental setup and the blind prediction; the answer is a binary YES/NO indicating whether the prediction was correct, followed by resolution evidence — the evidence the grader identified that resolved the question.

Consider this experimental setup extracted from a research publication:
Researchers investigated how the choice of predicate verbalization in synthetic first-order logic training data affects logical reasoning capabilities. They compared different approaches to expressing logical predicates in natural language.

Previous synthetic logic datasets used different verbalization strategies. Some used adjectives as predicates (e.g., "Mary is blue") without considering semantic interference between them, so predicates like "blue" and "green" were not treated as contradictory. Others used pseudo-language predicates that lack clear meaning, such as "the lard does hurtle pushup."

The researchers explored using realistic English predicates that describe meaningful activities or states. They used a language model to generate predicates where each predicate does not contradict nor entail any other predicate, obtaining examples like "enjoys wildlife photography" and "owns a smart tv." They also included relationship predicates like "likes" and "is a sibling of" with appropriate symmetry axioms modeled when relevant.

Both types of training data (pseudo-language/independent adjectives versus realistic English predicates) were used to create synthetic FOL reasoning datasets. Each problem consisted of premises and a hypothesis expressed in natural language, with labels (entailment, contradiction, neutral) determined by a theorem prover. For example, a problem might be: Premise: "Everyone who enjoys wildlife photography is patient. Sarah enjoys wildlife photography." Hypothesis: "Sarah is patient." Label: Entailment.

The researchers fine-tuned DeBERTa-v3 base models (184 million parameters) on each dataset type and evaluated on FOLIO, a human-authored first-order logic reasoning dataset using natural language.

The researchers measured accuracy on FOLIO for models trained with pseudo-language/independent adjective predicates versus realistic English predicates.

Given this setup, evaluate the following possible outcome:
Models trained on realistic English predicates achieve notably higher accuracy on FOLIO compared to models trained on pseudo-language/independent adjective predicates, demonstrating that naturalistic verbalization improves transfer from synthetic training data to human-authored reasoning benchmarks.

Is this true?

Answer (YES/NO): YES